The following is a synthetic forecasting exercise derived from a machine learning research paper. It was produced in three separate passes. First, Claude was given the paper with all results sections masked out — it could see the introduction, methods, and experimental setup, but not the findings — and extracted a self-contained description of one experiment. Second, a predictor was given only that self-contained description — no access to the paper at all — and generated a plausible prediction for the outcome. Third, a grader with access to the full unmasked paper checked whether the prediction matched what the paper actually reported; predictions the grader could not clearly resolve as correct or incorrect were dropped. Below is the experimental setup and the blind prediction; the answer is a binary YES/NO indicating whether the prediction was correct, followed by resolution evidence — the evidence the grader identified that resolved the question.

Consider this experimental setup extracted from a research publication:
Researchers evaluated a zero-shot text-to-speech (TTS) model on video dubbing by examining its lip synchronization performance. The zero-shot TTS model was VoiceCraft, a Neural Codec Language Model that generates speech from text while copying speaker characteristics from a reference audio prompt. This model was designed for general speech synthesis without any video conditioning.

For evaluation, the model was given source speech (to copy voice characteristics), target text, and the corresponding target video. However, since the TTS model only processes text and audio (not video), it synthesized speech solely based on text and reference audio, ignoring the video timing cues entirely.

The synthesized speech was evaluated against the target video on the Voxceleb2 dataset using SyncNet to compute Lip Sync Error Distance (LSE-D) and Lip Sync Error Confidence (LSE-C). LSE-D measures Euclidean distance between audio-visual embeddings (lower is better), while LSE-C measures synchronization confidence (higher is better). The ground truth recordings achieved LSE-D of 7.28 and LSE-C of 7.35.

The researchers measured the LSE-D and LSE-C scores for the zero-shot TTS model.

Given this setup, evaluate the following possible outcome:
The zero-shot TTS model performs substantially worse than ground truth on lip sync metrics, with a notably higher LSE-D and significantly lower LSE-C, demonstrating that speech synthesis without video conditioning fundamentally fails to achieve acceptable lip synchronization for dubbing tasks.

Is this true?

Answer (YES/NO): YES